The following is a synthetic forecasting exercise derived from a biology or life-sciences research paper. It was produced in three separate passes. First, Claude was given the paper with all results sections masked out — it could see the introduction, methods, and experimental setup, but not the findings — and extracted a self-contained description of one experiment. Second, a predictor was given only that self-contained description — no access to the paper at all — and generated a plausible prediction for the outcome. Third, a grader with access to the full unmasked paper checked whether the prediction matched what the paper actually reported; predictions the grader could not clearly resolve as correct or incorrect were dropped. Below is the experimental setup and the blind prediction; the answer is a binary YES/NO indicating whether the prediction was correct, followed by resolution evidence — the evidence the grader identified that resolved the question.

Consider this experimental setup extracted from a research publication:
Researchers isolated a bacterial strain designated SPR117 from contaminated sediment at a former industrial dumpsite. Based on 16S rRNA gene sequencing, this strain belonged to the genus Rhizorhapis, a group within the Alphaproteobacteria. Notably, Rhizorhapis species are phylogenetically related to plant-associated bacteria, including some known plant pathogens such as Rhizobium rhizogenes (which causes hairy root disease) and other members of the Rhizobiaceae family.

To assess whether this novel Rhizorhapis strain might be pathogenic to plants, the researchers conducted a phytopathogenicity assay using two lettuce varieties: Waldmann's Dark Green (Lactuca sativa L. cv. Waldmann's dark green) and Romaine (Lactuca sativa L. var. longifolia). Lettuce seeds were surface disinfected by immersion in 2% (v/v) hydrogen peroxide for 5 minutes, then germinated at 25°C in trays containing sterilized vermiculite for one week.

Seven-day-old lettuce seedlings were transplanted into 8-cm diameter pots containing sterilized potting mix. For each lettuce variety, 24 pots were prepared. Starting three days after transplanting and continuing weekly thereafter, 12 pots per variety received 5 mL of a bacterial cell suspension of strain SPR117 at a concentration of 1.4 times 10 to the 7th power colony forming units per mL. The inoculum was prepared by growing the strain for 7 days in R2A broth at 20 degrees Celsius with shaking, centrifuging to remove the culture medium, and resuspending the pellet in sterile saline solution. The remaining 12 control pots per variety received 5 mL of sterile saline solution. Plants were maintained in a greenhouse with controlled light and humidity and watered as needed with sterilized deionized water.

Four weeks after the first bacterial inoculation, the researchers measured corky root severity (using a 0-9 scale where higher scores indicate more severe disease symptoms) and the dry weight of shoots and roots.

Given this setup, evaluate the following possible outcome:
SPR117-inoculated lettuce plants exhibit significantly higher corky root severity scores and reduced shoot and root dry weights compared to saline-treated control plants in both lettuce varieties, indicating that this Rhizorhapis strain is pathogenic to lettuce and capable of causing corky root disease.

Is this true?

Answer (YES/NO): NO